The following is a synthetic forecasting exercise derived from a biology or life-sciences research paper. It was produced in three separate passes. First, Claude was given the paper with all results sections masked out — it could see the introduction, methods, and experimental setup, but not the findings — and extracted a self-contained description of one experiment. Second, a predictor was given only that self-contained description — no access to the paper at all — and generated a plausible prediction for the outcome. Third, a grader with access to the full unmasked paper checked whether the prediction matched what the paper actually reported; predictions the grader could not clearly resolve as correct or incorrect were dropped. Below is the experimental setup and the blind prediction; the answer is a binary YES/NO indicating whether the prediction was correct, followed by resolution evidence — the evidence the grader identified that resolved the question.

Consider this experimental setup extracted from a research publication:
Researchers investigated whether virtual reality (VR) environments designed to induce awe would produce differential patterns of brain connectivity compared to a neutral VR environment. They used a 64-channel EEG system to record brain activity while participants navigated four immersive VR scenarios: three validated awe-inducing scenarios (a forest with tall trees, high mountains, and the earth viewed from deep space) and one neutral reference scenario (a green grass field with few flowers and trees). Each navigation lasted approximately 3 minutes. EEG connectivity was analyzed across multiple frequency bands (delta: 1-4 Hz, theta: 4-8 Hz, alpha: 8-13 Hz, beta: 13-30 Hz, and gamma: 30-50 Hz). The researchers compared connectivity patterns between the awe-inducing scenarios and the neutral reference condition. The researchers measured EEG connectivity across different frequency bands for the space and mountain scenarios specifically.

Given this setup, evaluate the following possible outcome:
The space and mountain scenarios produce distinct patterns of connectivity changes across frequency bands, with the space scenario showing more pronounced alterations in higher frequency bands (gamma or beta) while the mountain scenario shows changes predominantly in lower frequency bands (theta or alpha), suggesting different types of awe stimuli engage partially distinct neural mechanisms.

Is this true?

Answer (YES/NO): NO